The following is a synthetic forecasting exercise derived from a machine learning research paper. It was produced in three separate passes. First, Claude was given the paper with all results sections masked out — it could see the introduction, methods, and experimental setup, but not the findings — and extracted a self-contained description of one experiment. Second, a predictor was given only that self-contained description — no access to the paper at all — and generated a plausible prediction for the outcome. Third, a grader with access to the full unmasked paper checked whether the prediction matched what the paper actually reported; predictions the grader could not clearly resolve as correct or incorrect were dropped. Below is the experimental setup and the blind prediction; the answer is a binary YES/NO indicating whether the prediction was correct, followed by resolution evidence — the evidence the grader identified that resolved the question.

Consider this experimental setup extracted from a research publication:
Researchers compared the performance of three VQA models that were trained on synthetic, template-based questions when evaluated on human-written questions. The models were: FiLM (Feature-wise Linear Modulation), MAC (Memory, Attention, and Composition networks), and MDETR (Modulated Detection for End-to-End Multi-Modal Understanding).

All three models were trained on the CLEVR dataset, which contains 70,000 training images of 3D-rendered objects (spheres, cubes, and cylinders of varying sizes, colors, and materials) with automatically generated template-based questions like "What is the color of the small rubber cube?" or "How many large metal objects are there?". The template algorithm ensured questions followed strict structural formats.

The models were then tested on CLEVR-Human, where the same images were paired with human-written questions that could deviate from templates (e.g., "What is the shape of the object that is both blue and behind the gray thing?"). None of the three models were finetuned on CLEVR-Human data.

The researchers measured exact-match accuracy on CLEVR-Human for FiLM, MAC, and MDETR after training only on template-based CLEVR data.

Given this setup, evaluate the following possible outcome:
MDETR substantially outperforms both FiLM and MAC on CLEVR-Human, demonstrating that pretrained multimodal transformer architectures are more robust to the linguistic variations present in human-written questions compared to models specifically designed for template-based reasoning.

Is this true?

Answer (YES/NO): NO